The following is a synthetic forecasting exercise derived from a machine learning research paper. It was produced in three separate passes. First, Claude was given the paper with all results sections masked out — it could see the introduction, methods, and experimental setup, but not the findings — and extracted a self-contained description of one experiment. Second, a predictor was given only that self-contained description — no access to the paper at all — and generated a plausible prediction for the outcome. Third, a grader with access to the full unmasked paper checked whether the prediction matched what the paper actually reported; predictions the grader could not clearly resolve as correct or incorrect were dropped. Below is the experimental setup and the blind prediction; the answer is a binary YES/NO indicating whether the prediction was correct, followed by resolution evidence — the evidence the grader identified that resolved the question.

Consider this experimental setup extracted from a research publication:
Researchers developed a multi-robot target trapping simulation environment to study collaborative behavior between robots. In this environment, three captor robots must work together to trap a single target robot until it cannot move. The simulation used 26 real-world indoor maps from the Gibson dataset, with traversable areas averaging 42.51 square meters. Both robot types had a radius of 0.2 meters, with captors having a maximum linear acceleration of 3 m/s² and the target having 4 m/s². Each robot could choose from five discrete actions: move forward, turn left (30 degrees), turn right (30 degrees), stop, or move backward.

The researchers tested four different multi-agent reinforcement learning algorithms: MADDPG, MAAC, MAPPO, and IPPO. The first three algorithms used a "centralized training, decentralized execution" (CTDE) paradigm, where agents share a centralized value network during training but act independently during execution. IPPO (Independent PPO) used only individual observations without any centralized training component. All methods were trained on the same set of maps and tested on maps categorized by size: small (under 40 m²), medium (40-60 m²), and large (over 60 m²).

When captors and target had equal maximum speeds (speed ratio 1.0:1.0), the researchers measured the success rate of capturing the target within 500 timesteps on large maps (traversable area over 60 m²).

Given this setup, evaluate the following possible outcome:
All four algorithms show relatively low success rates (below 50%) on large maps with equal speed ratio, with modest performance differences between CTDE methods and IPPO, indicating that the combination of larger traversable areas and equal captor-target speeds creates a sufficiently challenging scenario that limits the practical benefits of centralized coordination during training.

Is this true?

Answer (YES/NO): NO